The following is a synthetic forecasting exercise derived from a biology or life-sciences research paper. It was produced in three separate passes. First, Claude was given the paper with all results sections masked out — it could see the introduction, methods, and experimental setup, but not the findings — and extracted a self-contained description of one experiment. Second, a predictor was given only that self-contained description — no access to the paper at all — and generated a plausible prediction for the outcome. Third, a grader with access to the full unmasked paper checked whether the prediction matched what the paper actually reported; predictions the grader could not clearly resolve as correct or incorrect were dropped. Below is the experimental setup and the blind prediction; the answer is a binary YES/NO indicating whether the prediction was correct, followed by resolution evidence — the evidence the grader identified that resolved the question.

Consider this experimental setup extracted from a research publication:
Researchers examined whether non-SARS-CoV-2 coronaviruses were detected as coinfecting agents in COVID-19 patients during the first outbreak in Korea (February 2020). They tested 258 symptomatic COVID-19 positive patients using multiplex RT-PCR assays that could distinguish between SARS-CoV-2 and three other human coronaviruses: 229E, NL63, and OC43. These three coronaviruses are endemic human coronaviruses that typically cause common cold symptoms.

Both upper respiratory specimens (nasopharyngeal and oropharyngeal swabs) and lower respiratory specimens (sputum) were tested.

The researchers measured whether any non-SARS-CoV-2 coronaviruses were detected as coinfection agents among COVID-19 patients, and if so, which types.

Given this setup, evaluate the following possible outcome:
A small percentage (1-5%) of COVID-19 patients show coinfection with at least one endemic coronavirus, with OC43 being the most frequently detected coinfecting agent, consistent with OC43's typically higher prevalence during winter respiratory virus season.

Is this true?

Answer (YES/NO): NO